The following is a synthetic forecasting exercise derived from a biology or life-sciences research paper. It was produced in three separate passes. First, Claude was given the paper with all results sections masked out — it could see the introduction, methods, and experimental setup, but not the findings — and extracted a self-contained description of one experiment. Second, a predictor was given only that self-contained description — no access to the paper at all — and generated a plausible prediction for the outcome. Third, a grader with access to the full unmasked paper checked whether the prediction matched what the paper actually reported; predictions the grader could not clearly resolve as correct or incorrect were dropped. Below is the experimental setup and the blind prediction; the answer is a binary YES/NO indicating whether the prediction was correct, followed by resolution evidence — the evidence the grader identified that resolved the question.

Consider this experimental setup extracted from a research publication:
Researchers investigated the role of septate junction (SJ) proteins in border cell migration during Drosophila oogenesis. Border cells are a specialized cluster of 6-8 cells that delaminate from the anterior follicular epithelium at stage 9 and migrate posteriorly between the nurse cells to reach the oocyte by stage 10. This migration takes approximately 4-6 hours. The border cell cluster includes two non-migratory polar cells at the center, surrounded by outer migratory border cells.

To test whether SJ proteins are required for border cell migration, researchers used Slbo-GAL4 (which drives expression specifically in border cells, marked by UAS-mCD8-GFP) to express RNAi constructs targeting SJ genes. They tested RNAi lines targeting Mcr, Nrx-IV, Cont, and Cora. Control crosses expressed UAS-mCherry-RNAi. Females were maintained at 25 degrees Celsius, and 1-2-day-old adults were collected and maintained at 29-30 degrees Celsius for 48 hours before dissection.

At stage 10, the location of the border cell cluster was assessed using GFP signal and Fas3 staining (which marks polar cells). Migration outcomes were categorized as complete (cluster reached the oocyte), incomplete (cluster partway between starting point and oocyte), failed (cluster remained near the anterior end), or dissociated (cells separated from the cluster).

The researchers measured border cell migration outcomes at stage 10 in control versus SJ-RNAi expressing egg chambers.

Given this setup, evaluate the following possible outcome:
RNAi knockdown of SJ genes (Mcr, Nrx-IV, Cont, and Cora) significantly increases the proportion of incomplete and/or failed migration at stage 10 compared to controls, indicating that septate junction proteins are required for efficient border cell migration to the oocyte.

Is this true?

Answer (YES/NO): NO